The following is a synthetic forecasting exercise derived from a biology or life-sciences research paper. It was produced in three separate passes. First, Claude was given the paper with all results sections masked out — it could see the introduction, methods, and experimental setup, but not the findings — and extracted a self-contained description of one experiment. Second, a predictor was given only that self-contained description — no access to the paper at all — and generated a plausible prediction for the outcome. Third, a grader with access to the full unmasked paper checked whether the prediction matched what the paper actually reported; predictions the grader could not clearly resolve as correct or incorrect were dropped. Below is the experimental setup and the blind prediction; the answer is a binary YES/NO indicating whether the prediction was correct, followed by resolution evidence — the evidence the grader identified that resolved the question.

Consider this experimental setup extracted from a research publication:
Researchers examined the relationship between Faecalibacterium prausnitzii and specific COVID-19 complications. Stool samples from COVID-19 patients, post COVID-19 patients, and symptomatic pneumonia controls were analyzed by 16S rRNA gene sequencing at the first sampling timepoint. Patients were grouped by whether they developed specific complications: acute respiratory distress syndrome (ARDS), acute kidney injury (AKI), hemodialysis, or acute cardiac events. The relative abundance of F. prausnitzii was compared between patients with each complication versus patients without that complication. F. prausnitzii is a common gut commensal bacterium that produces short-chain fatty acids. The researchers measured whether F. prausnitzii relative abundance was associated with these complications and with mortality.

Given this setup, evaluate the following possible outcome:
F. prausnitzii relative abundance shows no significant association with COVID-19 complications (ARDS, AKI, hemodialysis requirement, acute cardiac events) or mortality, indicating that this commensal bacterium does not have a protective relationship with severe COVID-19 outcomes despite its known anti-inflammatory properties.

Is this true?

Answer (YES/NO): NO